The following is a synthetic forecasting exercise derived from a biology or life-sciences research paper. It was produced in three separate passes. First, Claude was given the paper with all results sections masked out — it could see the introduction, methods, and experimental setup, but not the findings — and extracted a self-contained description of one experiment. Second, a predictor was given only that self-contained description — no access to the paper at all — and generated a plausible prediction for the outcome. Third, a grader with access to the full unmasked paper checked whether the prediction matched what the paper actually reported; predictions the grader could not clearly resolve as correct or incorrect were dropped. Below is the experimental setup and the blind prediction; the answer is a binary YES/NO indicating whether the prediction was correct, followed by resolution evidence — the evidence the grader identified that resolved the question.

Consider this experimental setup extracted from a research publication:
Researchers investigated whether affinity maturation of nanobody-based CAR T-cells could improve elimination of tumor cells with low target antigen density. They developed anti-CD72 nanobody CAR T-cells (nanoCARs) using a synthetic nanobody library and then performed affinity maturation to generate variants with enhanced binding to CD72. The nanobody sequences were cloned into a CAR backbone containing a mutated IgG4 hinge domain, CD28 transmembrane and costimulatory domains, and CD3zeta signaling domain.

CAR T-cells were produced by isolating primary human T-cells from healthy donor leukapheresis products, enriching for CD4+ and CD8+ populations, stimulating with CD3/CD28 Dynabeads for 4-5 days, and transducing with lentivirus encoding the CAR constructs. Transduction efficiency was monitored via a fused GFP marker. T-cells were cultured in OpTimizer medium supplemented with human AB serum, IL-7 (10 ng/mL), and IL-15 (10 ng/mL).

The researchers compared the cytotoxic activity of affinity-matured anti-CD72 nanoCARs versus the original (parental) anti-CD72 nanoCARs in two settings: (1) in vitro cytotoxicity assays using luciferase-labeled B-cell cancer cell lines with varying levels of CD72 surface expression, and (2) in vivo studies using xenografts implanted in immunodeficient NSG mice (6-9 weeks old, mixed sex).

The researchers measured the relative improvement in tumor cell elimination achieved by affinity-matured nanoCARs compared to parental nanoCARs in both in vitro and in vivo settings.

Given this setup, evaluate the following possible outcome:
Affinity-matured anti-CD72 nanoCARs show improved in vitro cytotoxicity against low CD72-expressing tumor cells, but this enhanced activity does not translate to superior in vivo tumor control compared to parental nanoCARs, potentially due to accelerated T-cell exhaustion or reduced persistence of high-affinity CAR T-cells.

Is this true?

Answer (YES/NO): NO